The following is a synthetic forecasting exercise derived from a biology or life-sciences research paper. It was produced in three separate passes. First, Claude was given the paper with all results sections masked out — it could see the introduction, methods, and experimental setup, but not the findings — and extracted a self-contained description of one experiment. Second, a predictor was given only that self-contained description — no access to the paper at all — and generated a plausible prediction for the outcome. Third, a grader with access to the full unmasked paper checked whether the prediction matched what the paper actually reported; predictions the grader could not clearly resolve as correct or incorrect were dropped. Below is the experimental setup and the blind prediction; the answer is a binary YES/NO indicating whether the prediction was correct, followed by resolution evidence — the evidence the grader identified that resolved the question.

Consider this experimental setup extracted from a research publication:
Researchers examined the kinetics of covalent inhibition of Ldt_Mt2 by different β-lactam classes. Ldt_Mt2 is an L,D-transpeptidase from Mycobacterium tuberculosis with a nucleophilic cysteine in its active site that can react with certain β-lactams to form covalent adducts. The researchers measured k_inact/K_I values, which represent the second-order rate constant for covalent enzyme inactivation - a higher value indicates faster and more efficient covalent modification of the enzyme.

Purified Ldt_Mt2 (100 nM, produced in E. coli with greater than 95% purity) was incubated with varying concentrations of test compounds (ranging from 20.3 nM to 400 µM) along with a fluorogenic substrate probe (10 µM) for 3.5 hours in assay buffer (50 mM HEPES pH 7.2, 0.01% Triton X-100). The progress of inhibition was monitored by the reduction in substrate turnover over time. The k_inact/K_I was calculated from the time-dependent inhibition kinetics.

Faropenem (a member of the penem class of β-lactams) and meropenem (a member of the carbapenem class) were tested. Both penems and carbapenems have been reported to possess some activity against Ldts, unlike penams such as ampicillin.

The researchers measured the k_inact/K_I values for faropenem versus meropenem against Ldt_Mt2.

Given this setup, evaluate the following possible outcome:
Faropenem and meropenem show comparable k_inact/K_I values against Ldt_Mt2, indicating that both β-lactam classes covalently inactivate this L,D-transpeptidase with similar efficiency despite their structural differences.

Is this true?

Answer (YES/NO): NO